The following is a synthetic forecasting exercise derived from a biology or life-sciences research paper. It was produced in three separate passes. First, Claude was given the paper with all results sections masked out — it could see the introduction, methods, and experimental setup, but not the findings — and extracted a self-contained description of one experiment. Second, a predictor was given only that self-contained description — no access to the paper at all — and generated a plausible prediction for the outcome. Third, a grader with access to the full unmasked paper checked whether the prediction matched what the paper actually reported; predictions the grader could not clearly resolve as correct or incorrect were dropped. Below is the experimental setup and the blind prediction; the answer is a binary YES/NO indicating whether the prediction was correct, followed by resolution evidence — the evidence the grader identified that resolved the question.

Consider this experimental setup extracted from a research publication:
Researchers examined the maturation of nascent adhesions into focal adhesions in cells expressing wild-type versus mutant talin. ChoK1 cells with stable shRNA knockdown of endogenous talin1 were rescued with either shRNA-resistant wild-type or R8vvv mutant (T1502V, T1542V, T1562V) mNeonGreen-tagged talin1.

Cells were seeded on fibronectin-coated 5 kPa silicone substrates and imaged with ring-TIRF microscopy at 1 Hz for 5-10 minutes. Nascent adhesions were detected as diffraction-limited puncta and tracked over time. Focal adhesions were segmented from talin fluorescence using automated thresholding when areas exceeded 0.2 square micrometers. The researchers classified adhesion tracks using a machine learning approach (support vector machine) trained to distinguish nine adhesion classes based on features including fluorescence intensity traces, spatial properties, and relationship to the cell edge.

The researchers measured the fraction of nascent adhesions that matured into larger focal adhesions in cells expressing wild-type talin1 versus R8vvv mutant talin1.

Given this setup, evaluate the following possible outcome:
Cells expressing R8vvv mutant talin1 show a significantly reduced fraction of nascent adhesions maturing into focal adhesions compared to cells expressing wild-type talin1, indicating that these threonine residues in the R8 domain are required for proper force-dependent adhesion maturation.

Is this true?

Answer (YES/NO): YES